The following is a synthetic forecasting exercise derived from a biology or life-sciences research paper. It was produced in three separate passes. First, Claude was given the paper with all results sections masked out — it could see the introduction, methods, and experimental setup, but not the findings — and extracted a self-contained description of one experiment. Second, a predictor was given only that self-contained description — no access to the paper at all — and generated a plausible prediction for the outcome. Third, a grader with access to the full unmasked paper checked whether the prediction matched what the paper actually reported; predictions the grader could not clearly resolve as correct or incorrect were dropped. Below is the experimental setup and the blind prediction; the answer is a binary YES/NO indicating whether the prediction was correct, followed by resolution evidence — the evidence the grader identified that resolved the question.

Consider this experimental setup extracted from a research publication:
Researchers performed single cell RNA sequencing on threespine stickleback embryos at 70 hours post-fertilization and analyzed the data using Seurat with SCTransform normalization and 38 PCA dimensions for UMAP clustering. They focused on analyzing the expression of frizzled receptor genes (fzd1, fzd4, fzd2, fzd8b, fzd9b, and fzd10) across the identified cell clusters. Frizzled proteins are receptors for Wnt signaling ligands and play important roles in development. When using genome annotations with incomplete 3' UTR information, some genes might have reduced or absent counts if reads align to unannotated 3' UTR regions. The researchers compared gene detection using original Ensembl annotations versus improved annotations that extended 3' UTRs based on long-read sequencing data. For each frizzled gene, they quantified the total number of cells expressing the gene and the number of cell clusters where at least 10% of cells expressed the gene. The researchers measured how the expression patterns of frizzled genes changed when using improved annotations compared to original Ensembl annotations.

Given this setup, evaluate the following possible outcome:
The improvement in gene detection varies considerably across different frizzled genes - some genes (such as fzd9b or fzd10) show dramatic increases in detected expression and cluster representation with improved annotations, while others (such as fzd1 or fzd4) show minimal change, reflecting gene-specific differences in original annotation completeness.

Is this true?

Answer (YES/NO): NO